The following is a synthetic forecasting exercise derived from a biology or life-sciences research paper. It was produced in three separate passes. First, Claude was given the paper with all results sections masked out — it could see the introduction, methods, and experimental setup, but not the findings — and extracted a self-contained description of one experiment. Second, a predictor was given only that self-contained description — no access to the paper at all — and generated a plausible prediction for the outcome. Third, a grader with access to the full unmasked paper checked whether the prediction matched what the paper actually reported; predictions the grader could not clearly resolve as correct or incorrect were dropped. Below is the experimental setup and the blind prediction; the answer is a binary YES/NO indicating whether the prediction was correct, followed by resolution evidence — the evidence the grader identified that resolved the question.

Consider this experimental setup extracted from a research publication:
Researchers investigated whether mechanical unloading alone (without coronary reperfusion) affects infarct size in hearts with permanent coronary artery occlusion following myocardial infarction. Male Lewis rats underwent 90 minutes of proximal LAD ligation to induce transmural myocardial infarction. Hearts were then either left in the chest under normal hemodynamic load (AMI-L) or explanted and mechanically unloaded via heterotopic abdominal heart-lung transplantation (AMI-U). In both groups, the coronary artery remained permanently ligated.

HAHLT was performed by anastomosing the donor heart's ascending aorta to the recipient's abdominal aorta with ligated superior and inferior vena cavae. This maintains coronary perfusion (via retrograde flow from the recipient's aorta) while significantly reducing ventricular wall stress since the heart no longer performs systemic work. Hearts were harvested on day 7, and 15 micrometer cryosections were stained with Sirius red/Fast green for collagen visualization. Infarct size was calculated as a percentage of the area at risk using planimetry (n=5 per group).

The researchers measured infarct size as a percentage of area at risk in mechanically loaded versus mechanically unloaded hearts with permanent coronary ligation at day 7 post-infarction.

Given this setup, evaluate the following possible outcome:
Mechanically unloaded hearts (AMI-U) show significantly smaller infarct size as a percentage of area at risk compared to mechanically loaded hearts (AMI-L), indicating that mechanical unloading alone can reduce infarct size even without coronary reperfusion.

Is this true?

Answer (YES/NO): NO